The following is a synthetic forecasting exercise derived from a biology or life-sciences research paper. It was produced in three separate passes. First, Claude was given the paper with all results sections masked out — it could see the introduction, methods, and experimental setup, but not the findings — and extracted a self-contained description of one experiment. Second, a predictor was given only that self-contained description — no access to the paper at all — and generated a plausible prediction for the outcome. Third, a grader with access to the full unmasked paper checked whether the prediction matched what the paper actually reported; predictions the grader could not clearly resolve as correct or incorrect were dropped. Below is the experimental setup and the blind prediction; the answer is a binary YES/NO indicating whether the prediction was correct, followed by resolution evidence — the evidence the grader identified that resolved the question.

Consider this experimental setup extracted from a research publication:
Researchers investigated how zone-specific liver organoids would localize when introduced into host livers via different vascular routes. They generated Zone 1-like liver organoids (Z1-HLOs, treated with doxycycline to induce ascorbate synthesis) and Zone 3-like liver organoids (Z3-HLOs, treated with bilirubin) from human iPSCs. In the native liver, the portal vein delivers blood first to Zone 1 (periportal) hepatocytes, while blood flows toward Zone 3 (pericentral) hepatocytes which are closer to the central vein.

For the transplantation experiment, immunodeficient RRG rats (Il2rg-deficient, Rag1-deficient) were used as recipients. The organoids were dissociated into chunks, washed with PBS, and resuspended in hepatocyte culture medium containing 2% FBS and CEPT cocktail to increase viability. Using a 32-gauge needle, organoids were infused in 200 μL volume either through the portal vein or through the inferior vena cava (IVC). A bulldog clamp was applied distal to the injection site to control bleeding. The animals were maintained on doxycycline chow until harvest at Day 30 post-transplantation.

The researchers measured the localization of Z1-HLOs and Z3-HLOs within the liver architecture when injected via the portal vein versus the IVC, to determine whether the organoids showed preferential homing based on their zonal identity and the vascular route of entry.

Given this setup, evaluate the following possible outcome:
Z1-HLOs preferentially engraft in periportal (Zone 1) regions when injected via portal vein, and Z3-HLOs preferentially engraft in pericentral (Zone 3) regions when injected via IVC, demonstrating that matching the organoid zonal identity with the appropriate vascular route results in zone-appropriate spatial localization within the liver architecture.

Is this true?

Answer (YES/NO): NO